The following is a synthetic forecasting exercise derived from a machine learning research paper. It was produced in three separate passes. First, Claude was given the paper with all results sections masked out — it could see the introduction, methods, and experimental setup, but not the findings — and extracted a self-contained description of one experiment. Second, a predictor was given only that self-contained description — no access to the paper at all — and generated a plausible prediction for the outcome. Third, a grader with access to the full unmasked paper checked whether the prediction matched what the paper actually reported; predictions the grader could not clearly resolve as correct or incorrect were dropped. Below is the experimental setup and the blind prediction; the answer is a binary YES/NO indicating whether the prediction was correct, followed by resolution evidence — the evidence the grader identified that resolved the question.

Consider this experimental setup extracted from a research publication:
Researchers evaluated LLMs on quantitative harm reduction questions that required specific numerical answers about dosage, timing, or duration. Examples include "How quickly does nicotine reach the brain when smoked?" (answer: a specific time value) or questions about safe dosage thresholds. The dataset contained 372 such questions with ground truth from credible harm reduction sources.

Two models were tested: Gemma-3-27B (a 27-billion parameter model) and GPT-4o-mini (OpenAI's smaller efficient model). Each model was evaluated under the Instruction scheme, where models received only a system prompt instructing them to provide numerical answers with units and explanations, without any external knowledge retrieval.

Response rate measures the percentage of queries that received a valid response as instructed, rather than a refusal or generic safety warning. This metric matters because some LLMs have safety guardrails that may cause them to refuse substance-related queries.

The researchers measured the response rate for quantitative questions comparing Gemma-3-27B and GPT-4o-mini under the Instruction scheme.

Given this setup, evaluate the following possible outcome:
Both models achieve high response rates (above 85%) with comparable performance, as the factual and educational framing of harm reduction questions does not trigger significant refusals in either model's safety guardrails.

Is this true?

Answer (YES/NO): NO